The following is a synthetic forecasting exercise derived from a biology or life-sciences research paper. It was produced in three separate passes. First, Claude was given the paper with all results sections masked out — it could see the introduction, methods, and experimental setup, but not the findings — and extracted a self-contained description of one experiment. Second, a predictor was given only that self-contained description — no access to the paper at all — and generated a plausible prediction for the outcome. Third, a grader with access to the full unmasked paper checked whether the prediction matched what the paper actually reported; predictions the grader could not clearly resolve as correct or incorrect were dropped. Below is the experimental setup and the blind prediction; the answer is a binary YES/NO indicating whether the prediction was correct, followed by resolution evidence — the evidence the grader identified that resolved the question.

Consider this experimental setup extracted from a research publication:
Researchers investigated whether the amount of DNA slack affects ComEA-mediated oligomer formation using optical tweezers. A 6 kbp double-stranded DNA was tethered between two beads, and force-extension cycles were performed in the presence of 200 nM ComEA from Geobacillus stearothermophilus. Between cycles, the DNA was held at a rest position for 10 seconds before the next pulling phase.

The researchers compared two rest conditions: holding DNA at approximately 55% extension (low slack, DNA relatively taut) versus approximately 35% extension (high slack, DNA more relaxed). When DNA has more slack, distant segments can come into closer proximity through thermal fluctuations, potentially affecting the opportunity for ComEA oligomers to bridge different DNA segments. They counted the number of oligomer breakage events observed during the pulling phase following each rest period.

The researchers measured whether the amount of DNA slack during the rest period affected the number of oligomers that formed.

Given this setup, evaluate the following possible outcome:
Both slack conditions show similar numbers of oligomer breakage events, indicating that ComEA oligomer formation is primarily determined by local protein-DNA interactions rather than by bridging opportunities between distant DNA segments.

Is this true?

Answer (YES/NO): NO